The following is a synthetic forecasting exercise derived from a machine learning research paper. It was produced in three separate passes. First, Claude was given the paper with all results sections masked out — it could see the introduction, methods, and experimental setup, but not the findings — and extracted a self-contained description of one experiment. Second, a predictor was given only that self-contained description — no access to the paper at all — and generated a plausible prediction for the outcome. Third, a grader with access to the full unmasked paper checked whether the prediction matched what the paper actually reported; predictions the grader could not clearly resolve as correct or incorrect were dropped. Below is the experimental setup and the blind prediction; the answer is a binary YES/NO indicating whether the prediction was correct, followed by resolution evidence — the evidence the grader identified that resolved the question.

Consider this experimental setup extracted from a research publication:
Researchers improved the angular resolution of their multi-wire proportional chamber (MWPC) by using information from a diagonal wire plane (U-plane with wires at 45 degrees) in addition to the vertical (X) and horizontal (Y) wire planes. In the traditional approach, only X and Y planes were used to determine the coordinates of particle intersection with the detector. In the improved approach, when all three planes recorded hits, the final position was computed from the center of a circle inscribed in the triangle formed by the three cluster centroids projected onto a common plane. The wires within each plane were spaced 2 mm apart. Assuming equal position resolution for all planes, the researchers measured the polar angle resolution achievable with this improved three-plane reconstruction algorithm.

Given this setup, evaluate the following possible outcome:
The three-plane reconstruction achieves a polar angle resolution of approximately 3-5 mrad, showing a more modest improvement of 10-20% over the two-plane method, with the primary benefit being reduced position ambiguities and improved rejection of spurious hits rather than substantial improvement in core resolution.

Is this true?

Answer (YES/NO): NO